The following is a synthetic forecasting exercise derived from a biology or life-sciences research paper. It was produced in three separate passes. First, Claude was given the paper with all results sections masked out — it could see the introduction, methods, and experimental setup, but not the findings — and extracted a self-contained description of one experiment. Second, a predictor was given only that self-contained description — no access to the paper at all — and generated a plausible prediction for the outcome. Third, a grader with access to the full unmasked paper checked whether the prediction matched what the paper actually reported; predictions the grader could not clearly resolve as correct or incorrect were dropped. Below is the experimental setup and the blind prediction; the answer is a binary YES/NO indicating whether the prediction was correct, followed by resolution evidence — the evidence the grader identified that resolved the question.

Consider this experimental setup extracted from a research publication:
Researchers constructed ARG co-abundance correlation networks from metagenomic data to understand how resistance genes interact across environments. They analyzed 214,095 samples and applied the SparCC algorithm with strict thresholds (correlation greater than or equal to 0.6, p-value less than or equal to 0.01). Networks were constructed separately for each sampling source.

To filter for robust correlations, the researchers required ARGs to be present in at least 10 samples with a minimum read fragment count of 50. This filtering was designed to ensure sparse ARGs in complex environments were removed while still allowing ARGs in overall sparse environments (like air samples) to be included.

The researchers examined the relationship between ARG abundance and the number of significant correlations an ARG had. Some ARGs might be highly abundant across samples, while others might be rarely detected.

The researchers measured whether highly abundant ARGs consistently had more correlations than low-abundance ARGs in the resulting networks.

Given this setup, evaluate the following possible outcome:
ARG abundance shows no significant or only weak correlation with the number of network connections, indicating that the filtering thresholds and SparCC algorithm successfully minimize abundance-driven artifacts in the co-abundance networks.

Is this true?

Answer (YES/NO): YES